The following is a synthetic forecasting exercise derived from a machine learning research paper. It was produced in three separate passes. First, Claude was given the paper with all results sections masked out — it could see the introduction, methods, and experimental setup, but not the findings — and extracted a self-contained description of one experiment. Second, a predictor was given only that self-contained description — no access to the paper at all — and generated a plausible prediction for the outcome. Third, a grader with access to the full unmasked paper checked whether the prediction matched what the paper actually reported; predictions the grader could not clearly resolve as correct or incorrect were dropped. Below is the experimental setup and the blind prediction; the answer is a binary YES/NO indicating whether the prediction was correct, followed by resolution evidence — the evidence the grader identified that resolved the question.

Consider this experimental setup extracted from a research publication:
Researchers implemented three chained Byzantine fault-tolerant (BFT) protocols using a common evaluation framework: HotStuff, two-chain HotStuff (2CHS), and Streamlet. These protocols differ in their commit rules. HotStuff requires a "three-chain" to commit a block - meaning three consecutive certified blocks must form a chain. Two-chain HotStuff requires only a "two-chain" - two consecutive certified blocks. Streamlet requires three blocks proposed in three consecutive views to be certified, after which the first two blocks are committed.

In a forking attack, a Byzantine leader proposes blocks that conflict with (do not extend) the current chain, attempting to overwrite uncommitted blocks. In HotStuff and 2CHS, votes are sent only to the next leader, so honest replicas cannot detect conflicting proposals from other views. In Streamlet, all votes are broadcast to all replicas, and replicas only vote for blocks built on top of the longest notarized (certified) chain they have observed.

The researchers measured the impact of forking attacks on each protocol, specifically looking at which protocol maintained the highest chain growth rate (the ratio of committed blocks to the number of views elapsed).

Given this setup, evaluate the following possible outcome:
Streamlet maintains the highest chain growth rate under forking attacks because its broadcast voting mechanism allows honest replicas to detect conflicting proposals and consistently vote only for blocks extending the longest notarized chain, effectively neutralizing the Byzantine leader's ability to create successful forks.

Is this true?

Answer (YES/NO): YES